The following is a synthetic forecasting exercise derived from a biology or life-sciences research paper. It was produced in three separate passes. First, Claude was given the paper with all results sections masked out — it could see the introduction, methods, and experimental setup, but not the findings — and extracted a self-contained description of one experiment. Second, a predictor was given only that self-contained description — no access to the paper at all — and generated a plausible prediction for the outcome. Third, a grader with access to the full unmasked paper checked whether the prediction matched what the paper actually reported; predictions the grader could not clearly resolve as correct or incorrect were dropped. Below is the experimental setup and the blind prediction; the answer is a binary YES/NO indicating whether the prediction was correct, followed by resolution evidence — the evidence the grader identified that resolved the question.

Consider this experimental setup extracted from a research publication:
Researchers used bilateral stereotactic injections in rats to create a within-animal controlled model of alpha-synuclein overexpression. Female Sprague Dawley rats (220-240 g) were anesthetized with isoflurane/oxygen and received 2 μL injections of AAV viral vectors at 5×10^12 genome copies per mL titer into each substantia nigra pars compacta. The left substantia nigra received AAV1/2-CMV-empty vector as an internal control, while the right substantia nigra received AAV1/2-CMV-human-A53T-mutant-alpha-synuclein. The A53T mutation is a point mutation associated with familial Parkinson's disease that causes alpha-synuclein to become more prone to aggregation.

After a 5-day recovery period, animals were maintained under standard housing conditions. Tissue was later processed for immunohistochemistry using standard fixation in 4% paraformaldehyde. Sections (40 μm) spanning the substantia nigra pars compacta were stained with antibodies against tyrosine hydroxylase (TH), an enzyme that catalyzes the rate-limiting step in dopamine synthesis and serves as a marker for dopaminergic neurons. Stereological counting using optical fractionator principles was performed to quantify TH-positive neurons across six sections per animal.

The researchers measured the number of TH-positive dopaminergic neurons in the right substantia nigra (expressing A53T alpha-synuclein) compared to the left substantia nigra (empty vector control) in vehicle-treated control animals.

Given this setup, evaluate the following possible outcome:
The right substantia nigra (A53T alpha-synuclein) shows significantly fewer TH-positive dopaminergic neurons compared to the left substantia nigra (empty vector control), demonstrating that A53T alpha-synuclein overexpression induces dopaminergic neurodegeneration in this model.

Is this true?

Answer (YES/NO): YES